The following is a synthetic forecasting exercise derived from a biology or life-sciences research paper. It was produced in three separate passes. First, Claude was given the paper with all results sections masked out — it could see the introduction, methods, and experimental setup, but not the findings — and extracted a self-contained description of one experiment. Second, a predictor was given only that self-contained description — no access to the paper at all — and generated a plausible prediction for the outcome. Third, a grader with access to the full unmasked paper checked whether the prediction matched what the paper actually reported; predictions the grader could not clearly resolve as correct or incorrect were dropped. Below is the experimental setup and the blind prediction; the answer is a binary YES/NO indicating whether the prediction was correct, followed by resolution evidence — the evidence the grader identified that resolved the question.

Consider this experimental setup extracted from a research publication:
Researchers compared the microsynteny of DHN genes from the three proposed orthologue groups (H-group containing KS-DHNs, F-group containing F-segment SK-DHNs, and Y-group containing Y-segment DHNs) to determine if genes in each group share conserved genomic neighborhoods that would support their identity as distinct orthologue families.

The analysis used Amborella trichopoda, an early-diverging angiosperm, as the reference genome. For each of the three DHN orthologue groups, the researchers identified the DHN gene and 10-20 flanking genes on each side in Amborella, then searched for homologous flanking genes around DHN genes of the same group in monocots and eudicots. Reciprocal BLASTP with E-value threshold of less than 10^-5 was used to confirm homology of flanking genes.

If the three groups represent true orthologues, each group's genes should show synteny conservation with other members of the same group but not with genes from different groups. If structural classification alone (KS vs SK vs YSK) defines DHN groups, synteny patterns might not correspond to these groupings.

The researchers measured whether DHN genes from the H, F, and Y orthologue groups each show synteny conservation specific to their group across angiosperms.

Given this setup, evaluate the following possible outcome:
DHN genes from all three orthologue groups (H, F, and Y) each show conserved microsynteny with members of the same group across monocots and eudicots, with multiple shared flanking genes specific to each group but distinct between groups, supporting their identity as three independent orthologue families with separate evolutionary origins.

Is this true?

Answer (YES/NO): YES